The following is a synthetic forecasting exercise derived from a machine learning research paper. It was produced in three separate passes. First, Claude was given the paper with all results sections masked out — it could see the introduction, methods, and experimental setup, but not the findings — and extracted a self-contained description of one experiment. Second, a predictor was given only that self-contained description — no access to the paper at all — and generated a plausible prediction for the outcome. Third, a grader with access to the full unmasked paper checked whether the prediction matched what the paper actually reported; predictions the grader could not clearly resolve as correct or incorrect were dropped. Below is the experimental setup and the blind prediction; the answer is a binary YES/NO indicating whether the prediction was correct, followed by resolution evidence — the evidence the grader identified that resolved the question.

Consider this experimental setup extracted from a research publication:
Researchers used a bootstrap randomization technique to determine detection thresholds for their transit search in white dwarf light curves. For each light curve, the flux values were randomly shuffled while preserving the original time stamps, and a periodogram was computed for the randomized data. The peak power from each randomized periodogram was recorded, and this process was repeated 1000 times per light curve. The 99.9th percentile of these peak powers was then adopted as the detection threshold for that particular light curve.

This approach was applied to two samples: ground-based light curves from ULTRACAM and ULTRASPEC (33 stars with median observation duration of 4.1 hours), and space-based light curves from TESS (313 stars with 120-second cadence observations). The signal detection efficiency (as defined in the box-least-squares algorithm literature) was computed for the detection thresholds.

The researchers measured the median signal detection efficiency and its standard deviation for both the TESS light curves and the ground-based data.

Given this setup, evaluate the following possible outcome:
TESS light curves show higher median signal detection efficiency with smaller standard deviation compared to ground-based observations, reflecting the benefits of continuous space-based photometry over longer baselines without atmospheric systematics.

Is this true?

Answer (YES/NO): NO